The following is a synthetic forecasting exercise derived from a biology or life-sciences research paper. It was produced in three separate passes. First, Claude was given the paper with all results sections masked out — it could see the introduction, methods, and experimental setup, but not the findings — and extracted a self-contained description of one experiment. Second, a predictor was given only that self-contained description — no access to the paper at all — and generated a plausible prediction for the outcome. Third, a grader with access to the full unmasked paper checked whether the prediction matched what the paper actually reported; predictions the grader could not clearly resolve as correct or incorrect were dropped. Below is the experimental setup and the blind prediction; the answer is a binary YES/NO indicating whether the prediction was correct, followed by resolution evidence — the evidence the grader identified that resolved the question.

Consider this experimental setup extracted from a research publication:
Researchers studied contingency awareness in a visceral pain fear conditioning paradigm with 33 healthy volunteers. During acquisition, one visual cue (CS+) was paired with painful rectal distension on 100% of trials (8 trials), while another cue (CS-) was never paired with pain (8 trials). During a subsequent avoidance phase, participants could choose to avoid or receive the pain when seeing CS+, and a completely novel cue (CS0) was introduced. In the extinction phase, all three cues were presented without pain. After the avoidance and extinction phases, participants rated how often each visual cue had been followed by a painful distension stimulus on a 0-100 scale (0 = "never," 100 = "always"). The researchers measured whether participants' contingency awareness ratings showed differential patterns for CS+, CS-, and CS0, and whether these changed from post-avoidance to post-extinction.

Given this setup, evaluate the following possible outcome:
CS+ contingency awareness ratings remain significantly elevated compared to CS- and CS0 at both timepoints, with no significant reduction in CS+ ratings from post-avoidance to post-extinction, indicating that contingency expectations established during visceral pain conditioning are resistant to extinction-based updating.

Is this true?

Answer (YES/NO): NO